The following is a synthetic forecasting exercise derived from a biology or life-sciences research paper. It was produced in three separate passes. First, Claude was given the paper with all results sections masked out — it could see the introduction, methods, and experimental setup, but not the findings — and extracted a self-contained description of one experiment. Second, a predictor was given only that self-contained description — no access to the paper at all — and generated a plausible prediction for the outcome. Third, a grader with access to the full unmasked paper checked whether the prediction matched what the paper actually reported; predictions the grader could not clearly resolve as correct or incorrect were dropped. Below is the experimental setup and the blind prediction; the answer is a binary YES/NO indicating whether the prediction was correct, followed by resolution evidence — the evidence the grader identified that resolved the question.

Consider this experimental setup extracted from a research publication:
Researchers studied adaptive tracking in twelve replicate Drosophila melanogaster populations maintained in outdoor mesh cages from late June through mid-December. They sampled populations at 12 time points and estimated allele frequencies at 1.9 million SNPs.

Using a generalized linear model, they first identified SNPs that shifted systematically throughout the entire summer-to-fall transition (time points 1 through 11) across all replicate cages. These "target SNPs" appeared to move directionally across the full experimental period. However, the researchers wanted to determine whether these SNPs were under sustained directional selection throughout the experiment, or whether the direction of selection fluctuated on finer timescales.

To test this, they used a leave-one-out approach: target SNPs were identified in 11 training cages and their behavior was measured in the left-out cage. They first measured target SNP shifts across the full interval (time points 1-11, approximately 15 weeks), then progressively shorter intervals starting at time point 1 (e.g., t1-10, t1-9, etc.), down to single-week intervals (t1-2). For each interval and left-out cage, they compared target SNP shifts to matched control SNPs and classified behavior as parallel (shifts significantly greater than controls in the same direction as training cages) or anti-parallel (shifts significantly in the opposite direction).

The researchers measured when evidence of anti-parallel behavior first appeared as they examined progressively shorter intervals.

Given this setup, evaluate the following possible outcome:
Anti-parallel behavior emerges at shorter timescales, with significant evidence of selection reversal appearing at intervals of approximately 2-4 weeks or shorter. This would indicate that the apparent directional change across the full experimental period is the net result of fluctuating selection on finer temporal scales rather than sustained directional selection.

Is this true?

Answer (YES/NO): NO